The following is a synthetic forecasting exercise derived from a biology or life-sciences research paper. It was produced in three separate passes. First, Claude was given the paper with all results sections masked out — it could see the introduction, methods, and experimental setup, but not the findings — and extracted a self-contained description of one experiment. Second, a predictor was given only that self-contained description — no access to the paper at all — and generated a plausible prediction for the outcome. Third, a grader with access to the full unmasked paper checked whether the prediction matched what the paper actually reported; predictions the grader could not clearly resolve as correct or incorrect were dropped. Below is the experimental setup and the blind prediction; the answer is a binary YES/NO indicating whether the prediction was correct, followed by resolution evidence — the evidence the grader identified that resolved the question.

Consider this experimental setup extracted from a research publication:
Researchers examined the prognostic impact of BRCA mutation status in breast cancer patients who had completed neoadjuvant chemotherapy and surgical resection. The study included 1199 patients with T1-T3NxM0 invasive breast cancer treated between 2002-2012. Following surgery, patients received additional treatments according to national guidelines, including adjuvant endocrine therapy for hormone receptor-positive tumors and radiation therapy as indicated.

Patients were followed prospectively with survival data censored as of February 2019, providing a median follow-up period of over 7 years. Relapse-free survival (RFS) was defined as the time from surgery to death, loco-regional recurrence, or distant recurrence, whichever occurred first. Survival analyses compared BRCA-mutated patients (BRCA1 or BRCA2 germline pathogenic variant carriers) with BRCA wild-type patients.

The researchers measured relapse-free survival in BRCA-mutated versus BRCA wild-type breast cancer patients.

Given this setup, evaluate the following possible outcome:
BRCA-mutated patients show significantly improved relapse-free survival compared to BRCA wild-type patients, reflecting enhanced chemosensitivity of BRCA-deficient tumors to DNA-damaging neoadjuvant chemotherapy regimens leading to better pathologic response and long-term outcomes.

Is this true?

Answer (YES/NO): NO